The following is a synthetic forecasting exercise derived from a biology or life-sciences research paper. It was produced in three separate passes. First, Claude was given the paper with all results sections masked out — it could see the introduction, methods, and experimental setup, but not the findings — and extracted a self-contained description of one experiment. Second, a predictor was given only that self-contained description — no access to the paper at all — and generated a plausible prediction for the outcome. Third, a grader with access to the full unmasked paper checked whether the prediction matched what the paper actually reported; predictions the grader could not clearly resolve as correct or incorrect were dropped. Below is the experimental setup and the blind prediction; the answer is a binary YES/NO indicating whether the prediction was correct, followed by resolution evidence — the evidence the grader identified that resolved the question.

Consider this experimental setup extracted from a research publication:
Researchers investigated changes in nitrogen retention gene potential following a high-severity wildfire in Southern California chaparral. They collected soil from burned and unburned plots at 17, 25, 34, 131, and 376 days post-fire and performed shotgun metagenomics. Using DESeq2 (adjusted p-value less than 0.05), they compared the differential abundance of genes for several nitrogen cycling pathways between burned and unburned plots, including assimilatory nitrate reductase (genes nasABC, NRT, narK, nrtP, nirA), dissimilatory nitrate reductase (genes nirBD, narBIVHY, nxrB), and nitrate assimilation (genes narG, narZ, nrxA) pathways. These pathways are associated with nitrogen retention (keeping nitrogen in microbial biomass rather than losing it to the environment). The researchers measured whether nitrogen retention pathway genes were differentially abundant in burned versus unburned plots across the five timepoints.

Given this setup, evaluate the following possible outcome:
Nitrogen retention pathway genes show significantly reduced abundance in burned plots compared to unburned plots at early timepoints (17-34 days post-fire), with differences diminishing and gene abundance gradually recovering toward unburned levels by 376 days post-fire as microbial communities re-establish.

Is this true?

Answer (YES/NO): NO